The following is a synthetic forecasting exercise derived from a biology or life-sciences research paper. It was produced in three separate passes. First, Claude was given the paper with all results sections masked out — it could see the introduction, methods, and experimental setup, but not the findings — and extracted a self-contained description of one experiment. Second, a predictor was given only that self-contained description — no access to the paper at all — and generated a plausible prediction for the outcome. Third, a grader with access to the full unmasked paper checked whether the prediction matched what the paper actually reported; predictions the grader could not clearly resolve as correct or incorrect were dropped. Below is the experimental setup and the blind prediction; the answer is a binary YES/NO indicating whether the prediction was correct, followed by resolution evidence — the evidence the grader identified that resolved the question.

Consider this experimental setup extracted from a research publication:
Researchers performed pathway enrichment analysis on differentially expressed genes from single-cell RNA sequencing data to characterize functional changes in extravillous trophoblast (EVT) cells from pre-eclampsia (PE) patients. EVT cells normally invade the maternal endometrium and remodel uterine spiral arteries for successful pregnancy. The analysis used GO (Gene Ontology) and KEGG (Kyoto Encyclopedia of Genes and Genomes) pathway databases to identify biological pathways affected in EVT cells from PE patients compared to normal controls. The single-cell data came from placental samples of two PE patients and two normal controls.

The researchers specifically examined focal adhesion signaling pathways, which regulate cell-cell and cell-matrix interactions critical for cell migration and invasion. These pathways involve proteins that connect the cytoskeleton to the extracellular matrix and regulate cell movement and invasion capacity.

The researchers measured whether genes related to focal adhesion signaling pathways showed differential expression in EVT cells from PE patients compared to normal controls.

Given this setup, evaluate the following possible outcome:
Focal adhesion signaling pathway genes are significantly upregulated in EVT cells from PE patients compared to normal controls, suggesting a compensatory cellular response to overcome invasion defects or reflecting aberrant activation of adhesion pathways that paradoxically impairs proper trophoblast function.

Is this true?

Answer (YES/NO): NO